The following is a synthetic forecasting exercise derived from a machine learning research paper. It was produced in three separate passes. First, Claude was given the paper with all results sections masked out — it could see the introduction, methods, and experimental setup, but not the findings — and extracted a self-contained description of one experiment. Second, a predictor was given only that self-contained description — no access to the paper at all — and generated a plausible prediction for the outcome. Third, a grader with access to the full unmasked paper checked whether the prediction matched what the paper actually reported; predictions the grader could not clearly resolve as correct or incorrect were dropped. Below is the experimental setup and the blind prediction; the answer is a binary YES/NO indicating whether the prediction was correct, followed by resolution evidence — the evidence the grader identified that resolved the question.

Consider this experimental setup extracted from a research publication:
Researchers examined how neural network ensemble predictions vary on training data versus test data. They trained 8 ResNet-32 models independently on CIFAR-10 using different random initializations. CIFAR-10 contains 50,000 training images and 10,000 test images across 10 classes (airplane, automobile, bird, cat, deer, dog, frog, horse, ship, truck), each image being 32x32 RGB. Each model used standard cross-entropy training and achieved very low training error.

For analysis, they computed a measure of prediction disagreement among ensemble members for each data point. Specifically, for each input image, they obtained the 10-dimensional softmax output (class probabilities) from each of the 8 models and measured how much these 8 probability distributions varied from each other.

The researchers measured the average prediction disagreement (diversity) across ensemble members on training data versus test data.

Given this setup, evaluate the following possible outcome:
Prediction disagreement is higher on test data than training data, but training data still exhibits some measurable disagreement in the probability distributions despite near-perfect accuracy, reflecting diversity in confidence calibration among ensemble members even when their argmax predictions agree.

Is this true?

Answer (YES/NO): NO